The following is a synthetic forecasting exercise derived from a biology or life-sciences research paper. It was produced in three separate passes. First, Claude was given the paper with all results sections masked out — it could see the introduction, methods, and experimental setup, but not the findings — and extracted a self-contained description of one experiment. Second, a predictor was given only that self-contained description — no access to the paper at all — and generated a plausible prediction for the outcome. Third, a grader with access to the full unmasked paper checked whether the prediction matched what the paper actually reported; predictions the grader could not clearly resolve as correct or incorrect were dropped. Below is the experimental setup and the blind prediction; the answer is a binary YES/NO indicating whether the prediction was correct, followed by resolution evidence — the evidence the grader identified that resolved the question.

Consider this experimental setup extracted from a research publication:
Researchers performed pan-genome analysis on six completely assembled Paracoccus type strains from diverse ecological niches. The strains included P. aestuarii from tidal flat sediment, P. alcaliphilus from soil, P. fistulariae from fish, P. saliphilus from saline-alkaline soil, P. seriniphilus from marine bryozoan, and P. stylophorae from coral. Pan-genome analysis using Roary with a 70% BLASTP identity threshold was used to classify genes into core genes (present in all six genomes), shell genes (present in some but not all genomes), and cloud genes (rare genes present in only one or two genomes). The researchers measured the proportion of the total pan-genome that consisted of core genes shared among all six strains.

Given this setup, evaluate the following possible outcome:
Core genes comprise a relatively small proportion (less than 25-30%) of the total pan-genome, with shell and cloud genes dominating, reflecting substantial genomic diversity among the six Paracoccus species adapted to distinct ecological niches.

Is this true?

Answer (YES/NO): YES